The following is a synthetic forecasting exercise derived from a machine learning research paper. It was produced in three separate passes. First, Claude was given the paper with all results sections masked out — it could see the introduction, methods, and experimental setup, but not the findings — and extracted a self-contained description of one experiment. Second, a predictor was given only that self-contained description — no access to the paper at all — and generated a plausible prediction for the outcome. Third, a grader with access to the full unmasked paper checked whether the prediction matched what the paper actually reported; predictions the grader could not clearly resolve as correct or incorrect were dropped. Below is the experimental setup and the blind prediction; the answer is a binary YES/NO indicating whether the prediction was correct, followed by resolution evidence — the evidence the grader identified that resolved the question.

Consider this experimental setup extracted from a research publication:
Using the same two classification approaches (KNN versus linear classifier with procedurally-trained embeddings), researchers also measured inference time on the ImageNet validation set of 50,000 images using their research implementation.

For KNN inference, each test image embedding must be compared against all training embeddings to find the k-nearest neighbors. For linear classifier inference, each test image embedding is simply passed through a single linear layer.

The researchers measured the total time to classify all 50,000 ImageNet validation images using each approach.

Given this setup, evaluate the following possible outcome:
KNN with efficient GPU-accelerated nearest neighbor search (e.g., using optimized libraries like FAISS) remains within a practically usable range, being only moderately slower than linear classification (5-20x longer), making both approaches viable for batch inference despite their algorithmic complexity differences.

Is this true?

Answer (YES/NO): NO